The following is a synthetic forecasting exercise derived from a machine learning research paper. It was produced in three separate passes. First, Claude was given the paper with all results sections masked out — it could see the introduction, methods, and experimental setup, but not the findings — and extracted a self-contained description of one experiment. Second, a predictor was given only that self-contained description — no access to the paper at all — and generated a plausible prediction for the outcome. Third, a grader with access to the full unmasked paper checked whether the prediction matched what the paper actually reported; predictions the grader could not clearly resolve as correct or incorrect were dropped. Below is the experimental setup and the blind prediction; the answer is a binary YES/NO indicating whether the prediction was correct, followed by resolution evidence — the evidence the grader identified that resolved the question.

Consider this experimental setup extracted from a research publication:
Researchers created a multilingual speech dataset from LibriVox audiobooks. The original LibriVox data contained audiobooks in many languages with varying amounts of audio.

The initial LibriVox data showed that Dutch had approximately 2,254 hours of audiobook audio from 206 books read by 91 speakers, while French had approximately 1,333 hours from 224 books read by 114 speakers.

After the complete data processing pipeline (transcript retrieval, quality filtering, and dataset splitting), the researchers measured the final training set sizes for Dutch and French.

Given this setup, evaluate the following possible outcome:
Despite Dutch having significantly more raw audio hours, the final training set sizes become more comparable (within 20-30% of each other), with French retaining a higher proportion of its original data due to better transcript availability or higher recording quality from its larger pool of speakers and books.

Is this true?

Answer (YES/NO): NO